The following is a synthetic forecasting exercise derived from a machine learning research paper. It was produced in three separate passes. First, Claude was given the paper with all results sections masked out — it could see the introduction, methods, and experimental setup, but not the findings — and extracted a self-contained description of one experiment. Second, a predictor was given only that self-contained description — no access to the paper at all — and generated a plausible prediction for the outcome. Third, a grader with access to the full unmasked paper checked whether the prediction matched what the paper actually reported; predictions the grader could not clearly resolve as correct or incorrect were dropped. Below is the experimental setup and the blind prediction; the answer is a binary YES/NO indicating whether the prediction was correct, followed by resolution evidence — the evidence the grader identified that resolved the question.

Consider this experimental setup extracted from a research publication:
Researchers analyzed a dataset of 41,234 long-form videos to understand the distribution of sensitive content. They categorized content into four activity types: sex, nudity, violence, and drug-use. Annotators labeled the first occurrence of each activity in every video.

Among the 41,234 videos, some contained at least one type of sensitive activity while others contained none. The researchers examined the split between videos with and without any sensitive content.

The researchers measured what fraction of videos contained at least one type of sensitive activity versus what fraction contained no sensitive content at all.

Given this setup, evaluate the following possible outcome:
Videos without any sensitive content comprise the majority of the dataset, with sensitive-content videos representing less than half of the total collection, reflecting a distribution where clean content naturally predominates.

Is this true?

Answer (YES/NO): NO